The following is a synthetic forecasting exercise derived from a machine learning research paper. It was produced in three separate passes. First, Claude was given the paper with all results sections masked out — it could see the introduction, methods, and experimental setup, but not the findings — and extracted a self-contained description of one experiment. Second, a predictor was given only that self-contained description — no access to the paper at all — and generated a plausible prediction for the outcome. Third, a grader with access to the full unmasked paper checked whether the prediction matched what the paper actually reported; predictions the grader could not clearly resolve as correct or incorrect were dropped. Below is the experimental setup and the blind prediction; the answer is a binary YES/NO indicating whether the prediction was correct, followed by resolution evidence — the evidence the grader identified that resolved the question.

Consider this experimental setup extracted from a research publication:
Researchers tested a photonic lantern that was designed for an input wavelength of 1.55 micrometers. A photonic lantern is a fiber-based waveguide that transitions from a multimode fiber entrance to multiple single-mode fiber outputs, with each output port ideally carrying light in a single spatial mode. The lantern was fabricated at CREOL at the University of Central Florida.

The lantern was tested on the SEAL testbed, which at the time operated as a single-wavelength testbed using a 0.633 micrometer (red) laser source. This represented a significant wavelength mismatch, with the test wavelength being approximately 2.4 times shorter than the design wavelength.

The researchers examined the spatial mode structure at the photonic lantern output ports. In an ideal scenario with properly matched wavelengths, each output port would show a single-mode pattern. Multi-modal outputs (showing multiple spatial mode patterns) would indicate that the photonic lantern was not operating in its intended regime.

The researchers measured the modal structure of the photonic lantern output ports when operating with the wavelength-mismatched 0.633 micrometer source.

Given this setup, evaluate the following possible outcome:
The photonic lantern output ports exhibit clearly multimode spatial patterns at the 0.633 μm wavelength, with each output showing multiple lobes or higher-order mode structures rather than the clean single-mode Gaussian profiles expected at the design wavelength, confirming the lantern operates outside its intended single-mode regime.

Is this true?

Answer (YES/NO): NO